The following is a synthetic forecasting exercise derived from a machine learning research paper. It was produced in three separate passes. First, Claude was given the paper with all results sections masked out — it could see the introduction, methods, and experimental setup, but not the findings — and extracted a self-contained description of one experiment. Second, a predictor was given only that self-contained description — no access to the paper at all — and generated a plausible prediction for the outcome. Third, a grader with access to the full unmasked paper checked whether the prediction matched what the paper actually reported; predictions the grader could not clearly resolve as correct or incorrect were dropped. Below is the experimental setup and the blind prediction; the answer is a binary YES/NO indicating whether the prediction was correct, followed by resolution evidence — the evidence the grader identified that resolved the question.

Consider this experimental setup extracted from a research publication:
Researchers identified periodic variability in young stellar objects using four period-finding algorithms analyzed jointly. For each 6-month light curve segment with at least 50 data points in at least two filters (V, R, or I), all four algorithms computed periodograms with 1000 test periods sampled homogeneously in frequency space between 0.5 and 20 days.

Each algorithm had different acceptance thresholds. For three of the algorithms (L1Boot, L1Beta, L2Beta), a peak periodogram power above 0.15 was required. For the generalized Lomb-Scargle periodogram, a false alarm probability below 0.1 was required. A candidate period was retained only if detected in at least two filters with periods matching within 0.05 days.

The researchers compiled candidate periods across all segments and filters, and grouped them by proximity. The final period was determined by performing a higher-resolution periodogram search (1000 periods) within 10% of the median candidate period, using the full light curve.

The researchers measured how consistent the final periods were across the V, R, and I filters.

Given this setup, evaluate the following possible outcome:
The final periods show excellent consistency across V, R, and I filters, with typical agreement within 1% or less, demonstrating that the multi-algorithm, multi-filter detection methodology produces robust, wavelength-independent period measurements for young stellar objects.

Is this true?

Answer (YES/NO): YES